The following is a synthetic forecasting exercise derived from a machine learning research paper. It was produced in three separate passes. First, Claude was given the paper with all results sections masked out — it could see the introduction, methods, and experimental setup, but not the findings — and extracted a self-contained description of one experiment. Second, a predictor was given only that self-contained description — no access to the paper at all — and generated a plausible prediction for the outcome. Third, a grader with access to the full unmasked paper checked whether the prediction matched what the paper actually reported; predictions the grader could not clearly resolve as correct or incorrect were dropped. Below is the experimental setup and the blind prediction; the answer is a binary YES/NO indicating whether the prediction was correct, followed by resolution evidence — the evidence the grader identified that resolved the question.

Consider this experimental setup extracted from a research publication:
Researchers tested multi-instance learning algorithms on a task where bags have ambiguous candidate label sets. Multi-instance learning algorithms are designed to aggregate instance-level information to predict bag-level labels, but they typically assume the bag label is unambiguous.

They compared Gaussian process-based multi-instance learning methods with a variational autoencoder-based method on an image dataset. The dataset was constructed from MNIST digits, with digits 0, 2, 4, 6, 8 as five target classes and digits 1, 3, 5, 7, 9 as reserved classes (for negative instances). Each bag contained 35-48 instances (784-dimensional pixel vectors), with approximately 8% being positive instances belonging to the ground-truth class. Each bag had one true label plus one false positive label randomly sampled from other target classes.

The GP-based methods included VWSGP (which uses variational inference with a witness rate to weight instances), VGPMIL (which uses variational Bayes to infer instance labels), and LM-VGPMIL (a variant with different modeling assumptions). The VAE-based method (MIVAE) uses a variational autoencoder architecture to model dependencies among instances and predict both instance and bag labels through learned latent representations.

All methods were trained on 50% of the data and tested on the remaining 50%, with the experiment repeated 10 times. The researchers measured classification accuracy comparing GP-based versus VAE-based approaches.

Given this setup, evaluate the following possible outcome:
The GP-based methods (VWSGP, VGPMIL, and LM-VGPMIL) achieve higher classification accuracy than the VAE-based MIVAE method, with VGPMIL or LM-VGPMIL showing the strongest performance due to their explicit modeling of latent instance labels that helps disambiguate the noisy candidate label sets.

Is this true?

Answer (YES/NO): NO